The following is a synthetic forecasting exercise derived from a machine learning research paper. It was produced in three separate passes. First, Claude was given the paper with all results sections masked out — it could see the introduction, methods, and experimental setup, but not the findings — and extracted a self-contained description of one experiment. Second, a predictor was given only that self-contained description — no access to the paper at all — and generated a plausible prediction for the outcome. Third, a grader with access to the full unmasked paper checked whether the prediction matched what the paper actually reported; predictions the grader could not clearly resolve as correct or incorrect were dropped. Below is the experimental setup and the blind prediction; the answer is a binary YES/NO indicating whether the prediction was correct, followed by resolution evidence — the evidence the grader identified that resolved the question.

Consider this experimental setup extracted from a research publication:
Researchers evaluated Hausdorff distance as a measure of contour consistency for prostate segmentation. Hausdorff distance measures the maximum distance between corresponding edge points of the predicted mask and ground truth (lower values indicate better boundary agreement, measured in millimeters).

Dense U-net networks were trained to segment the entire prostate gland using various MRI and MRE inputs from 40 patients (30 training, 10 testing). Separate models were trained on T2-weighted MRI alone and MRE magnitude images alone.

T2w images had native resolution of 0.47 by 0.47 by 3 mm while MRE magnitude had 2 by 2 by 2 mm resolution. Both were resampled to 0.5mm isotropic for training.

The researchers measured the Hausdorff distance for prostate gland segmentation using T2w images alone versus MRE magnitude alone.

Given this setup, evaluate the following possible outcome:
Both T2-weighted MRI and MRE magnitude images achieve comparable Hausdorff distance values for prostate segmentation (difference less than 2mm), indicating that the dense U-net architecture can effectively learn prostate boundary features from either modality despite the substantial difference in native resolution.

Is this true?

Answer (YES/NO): YES